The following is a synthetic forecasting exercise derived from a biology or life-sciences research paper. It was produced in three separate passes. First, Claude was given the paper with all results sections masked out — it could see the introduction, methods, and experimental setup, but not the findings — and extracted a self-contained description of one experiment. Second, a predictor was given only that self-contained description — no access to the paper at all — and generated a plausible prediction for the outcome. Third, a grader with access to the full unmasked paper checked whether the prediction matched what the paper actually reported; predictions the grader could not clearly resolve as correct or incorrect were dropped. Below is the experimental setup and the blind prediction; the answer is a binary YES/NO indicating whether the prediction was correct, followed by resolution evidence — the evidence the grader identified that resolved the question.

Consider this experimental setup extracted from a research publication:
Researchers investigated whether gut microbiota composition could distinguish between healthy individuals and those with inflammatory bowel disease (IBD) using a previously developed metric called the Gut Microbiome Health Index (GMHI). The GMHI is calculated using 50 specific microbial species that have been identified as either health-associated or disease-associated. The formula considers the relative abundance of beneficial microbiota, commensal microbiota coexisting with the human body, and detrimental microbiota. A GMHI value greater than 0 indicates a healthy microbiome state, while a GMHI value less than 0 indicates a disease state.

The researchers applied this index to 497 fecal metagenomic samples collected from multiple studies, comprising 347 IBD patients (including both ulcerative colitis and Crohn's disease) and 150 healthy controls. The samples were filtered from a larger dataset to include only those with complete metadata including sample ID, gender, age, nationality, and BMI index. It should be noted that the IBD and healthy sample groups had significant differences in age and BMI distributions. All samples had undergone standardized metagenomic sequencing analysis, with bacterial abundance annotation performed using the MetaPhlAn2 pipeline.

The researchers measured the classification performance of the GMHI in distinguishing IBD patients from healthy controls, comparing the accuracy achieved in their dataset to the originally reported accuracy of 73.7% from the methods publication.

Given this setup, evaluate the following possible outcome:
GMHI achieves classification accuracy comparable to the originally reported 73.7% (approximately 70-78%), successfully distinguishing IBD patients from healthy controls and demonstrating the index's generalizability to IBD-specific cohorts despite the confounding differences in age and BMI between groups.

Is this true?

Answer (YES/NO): NO